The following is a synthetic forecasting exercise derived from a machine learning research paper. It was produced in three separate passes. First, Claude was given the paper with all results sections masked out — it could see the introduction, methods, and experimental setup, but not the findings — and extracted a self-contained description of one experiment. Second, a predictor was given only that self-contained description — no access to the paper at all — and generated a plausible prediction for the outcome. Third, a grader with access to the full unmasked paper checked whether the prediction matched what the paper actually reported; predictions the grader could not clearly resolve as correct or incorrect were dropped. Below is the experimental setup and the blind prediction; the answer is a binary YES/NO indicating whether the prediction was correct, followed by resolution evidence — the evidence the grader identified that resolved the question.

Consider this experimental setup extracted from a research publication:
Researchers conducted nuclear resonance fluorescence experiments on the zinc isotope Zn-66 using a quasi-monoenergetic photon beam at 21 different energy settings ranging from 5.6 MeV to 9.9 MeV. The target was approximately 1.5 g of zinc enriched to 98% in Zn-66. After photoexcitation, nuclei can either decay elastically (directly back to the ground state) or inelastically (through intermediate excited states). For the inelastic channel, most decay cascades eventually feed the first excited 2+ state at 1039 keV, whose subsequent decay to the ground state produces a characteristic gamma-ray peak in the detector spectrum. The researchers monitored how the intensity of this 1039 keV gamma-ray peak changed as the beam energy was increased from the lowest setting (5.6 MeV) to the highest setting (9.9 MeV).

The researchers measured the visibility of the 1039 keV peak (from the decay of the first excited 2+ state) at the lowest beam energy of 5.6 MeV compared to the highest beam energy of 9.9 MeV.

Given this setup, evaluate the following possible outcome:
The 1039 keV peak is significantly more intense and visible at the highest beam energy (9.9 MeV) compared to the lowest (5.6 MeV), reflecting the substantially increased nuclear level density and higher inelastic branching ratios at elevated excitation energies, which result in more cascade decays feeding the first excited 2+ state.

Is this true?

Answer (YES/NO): YES